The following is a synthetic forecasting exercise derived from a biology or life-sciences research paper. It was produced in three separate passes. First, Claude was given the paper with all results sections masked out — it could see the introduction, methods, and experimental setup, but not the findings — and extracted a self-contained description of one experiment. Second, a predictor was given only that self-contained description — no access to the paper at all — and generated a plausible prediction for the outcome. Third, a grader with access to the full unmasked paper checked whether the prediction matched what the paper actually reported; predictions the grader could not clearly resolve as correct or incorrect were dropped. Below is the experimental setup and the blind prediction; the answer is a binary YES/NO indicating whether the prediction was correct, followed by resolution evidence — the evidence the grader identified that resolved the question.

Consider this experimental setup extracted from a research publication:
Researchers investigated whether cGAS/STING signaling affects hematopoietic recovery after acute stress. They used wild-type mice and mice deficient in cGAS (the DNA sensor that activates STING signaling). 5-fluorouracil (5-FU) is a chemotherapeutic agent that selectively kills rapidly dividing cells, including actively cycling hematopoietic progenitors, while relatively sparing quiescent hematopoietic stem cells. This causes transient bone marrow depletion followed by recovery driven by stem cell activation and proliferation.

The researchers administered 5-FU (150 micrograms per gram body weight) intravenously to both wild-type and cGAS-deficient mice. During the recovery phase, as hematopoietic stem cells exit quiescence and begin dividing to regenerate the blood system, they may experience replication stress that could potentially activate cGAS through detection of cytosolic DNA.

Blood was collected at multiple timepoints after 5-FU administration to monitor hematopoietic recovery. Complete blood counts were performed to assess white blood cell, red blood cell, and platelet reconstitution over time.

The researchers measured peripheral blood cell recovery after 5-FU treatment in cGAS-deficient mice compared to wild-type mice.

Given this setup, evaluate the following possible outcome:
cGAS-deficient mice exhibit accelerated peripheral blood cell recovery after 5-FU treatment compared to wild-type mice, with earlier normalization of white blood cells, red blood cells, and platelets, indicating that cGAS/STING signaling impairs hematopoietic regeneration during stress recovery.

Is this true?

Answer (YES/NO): NO